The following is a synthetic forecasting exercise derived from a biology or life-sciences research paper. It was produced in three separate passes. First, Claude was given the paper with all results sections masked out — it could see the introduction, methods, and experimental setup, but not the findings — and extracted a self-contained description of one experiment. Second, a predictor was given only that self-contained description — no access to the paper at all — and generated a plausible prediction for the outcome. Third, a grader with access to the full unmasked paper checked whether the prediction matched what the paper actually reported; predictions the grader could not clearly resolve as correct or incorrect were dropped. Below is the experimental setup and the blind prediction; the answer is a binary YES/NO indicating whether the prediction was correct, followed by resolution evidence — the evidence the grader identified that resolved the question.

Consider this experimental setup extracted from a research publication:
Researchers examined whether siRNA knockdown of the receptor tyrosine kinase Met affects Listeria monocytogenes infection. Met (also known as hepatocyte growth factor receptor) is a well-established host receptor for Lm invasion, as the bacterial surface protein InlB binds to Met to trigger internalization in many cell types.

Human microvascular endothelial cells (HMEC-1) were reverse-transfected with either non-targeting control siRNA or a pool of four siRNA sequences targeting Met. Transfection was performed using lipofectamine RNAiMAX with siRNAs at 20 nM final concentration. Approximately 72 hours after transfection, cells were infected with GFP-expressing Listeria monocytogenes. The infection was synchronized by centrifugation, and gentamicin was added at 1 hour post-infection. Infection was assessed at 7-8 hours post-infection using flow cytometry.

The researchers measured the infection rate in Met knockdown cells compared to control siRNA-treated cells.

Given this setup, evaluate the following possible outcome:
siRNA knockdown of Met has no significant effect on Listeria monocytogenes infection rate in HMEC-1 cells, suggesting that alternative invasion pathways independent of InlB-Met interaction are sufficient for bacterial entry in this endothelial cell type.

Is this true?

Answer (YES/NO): NO